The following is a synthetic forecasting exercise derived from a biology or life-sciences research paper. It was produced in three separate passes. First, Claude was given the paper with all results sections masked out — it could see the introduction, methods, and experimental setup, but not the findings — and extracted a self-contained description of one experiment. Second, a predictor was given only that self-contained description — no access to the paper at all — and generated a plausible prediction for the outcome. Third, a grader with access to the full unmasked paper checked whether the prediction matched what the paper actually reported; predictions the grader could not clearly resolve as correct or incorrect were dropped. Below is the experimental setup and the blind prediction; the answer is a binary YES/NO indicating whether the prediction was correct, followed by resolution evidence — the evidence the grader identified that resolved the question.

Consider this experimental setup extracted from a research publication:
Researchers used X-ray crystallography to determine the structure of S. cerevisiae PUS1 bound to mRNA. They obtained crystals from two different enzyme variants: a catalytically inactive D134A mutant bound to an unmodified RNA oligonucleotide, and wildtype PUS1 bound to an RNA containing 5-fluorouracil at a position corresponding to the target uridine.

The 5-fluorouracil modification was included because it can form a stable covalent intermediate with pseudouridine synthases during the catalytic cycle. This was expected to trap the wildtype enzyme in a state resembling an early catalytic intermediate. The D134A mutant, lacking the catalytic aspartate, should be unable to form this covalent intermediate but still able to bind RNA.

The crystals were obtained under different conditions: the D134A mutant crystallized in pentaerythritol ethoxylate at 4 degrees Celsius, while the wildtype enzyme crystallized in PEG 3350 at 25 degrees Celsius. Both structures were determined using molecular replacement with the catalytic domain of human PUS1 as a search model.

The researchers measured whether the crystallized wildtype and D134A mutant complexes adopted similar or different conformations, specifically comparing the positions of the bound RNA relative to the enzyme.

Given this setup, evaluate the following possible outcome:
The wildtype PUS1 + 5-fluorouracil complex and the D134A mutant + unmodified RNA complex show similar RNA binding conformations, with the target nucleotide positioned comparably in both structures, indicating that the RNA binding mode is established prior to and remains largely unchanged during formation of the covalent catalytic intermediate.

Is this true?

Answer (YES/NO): YES